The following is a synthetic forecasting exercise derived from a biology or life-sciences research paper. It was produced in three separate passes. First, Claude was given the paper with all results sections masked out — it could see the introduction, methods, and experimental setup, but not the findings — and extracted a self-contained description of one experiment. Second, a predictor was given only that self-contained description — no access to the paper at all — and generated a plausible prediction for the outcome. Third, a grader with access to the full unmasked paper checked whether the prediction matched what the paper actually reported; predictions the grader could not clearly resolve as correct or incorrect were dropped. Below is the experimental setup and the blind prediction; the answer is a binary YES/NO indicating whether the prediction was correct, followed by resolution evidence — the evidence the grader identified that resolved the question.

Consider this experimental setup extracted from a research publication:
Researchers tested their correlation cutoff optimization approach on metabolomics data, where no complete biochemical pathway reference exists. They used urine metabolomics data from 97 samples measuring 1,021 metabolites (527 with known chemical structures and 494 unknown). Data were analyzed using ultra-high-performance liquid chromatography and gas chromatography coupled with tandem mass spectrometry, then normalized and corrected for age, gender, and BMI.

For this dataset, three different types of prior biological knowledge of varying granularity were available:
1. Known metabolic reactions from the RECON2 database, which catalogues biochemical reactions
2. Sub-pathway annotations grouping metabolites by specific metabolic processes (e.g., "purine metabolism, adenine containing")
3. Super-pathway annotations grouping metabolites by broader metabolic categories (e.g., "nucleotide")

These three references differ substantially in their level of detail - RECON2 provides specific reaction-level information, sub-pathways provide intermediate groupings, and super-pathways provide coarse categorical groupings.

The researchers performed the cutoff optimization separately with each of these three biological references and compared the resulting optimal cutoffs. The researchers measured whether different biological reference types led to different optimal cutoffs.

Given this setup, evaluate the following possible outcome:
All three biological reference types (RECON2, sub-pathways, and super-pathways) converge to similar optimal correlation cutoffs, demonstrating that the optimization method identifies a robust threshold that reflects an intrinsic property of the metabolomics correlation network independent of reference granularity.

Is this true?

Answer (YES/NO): YES